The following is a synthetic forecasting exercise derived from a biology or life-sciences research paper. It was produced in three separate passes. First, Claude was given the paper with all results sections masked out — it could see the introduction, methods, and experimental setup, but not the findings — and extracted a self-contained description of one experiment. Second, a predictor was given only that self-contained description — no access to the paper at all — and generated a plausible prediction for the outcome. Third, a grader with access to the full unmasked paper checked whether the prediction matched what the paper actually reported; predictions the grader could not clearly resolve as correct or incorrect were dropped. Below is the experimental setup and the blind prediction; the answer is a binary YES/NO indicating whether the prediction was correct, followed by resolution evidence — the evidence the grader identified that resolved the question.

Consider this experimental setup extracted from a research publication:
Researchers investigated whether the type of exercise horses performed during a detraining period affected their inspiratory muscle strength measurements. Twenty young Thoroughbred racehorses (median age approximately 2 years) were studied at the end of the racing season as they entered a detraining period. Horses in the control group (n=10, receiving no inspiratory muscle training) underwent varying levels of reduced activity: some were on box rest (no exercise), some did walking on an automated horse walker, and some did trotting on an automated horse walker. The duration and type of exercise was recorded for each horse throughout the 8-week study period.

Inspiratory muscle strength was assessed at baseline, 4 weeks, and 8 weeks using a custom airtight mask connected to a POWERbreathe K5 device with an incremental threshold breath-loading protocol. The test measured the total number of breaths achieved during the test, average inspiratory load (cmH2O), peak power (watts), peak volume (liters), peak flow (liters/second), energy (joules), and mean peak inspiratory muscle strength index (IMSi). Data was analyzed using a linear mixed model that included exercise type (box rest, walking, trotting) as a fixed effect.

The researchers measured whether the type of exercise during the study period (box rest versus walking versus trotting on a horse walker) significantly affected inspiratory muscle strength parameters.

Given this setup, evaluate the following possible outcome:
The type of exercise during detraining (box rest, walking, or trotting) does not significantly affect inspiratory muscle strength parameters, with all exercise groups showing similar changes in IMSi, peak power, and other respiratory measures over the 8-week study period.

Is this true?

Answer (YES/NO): YES